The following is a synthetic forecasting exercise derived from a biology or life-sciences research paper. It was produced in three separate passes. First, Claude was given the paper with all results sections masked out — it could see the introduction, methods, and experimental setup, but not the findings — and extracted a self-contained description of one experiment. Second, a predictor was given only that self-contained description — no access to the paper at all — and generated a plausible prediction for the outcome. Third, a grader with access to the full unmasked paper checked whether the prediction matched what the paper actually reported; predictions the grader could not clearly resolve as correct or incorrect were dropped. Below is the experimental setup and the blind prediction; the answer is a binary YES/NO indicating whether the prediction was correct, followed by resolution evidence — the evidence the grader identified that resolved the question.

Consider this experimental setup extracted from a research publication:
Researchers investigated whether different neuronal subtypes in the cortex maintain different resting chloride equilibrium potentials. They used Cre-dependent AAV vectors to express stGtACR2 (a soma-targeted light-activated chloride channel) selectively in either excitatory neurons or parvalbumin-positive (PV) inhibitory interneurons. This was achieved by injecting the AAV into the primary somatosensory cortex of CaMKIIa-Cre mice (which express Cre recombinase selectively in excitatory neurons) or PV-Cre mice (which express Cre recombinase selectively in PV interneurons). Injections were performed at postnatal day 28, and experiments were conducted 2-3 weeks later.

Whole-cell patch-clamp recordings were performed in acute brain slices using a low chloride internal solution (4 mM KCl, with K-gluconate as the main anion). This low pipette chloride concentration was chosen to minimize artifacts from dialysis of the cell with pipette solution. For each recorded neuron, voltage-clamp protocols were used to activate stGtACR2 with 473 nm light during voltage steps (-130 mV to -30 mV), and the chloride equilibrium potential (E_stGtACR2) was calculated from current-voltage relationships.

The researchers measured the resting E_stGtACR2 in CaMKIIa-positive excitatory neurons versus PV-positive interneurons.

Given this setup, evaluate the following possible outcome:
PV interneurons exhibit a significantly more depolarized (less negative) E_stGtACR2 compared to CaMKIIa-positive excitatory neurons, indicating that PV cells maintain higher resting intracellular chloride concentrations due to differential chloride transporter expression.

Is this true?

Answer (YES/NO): YES